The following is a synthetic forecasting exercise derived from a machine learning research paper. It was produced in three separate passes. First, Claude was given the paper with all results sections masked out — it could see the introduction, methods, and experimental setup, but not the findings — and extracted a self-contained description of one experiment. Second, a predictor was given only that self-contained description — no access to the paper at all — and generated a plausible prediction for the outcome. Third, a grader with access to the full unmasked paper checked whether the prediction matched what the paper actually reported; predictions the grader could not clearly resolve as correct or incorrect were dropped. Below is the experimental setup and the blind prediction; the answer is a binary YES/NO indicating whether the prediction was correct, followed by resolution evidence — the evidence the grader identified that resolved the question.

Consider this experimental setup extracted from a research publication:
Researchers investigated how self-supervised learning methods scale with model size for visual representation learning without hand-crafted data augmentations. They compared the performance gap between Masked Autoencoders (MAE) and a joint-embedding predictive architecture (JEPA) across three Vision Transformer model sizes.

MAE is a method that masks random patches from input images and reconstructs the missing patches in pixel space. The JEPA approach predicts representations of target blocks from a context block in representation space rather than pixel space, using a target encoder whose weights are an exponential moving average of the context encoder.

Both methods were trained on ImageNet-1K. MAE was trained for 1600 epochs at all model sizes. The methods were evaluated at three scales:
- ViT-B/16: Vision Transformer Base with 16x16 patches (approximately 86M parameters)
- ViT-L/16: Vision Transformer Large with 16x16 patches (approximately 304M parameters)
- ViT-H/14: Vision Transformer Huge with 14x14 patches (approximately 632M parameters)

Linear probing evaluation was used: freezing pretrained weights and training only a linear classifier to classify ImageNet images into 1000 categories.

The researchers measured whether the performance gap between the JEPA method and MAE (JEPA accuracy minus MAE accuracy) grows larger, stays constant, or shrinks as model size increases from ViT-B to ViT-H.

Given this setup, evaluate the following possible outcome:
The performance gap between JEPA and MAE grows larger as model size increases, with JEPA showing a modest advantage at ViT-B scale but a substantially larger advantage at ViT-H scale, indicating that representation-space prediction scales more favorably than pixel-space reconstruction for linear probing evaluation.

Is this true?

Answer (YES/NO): NO